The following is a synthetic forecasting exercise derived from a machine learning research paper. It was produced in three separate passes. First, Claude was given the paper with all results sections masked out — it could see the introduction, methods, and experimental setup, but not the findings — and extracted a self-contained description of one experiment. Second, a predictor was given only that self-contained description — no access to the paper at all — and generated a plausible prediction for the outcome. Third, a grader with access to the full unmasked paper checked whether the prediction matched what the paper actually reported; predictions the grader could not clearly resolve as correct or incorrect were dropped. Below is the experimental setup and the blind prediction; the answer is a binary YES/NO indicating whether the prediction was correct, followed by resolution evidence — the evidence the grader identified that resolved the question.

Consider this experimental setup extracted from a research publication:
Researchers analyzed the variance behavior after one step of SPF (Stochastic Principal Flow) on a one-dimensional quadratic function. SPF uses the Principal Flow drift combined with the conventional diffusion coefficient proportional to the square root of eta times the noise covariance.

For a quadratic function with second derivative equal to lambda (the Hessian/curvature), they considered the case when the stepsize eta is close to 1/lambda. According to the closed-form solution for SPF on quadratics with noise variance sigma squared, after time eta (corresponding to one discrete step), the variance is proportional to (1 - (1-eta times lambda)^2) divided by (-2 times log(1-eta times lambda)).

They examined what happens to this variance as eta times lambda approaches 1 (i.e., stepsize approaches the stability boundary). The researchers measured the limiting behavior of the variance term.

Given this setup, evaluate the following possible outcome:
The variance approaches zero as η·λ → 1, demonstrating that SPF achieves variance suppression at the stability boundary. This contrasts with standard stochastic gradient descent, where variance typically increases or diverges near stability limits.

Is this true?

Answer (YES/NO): YES